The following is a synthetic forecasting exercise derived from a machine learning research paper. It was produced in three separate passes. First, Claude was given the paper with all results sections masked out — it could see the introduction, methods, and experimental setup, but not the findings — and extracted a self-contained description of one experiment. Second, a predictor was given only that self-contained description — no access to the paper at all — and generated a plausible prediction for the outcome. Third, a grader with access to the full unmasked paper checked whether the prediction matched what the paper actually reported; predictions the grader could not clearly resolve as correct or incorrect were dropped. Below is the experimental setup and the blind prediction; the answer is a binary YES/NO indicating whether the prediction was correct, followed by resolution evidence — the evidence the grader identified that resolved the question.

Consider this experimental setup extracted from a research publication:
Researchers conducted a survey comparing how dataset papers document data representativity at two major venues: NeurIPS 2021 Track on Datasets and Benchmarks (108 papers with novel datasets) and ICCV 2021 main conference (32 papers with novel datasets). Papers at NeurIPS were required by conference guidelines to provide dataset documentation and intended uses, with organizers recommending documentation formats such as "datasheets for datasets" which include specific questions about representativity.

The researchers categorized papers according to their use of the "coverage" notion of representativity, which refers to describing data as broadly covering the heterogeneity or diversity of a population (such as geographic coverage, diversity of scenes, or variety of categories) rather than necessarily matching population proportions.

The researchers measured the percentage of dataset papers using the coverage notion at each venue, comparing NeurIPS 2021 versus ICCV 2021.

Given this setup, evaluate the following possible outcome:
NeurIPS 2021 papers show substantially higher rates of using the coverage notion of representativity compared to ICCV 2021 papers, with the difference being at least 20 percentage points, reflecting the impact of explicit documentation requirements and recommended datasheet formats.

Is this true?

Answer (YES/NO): NO